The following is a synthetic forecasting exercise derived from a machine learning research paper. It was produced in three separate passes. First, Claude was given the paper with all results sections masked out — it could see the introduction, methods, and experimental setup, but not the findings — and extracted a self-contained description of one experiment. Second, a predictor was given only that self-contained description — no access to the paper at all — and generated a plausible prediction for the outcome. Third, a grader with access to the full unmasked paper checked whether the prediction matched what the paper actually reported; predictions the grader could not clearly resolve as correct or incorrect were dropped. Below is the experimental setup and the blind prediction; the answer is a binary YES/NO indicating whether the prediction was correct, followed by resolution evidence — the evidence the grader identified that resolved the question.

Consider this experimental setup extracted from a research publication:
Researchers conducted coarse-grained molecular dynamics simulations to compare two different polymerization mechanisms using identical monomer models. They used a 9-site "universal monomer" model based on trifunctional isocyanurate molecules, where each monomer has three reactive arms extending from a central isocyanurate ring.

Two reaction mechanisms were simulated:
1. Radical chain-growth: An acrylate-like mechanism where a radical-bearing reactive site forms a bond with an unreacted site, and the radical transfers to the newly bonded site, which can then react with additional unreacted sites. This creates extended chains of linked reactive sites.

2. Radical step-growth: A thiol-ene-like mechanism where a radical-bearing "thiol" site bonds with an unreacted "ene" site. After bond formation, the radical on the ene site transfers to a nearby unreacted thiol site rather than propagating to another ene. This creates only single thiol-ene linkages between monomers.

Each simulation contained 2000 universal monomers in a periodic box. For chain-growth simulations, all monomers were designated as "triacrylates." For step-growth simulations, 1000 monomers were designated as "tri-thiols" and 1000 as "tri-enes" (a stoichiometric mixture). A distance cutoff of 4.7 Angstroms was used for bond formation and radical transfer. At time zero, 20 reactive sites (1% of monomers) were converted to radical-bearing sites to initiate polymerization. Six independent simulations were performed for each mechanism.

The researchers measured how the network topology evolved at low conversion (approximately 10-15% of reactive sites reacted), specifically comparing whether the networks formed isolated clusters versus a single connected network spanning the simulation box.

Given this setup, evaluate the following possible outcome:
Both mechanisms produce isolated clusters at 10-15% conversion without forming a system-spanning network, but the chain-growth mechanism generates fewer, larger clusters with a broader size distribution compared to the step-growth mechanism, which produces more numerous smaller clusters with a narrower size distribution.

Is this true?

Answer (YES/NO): NO